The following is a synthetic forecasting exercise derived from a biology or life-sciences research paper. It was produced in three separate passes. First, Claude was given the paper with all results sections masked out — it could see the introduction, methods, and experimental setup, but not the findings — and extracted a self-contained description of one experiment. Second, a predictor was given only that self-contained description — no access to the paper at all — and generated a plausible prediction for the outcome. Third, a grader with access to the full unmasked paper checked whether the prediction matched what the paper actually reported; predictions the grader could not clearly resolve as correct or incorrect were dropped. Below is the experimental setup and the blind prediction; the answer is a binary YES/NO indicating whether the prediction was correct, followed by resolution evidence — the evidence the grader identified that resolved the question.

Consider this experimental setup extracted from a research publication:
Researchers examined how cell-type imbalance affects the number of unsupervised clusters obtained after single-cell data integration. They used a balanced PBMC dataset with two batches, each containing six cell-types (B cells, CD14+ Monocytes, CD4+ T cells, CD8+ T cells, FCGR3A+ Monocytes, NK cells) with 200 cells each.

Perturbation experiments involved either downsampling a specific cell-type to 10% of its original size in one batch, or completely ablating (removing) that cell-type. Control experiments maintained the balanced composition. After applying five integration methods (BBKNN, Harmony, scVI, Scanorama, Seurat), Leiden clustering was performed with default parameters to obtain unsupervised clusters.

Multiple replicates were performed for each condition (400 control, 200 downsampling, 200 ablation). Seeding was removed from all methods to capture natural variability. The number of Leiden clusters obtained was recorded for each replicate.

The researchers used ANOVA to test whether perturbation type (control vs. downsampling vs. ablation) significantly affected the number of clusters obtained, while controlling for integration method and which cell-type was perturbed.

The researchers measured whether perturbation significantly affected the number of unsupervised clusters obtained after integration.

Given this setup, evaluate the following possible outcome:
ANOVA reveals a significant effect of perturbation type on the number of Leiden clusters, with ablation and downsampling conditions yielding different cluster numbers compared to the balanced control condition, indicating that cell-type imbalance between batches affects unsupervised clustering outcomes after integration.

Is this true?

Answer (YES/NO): YES